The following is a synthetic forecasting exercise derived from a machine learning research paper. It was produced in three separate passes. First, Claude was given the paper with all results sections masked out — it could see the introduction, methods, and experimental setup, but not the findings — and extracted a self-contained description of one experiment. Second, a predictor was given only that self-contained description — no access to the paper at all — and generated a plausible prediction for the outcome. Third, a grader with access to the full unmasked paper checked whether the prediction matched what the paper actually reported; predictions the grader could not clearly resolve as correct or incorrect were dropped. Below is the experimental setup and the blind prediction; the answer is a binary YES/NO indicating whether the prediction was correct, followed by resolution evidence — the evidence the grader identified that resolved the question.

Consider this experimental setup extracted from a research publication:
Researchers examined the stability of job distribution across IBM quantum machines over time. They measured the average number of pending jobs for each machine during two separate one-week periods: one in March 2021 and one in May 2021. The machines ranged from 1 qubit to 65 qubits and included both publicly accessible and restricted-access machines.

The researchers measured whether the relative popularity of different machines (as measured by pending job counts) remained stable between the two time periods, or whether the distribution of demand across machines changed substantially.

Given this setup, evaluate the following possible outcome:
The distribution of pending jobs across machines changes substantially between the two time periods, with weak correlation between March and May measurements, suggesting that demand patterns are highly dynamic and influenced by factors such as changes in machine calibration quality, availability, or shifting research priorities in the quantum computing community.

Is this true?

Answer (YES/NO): YES